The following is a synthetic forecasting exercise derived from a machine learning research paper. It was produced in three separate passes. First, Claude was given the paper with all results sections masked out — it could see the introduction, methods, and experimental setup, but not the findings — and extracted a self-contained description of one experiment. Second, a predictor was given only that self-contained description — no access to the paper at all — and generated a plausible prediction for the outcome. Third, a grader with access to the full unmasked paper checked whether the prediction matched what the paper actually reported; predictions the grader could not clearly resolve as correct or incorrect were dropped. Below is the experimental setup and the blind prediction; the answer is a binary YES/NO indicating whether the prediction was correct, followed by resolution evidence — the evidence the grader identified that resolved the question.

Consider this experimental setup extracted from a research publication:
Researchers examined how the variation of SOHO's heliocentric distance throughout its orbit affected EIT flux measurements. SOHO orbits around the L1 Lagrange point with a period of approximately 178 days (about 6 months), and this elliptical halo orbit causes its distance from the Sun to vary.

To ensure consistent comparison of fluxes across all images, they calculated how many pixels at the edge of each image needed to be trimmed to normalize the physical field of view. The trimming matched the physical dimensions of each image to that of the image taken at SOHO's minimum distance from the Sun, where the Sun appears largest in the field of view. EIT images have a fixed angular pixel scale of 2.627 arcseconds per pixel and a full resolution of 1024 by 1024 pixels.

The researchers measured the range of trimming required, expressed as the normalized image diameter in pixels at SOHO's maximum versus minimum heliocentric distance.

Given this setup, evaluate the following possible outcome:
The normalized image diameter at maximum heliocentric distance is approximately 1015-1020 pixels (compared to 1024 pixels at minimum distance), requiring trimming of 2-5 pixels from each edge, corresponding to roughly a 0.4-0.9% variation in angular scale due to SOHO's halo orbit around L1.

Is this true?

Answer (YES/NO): NO